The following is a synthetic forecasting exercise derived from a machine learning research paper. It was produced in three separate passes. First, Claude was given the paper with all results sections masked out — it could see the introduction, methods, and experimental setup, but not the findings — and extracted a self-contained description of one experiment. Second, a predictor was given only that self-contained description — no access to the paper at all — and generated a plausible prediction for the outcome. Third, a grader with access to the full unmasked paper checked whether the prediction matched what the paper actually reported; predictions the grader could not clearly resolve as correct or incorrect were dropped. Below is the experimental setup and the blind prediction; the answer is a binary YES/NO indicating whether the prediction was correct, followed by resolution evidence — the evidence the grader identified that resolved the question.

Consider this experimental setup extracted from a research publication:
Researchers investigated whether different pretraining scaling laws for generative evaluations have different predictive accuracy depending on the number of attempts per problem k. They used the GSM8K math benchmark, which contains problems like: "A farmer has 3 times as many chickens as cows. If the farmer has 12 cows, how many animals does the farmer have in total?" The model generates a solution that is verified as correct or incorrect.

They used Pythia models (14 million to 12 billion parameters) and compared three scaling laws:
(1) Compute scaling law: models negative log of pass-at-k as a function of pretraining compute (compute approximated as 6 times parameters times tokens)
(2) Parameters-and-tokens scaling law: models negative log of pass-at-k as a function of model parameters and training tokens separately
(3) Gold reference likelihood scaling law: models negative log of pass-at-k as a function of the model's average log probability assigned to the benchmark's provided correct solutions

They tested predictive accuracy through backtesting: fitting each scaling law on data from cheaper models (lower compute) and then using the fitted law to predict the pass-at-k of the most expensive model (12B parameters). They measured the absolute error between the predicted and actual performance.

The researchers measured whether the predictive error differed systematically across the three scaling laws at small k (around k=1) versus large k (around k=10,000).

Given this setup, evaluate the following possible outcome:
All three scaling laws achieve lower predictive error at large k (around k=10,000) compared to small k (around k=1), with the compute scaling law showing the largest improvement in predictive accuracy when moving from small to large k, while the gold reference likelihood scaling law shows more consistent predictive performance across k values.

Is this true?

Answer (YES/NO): NO